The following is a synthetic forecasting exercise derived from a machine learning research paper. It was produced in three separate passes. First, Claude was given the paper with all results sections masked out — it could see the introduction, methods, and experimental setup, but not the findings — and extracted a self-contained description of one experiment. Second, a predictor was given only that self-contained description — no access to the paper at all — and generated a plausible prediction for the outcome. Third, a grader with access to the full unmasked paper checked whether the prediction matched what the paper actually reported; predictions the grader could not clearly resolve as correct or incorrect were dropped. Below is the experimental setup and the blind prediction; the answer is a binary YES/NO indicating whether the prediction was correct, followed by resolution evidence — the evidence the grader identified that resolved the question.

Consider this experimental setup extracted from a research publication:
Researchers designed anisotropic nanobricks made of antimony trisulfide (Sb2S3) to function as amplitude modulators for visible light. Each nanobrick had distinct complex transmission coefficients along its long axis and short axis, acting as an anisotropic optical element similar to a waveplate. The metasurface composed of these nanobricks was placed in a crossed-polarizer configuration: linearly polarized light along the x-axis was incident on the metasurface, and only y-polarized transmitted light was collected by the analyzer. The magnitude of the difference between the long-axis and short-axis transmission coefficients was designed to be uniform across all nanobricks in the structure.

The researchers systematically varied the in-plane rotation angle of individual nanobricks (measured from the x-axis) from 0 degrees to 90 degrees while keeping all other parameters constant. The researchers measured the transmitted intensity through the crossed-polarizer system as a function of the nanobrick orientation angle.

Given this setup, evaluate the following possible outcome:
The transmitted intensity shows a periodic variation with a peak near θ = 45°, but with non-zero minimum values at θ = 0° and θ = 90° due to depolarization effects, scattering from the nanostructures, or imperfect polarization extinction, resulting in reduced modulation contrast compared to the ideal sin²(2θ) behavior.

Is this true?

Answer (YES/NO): NO